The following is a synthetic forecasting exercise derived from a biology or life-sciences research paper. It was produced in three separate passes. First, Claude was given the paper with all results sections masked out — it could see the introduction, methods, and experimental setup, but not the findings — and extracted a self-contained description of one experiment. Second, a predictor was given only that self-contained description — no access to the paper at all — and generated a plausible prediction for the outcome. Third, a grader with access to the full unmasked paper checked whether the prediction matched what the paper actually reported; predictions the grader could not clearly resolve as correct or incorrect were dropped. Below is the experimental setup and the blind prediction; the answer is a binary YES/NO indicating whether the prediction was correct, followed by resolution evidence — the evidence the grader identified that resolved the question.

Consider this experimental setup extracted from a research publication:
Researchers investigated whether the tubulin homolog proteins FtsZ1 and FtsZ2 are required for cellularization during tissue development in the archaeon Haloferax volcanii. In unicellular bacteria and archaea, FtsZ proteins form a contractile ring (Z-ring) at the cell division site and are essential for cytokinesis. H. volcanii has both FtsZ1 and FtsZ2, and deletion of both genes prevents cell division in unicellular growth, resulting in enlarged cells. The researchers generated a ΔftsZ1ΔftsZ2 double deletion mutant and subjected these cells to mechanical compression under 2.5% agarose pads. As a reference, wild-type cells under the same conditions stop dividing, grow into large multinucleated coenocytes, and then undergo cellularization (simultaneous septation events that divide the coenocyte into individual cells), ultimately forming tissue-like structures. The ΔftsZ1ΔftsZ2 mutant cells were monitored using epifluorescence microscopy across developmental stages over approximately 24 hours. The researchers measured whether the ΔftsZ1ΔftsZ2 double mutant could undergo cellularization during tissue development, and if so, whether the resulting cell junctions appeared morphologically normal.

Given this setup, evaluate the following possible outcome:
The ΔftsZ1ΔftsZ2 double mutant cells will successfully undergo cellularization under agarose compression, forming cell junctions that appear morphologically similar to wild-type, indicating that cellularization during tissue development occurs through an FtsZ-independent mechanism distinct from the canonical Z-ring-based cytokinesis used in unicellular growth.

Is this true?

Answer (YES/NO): NO